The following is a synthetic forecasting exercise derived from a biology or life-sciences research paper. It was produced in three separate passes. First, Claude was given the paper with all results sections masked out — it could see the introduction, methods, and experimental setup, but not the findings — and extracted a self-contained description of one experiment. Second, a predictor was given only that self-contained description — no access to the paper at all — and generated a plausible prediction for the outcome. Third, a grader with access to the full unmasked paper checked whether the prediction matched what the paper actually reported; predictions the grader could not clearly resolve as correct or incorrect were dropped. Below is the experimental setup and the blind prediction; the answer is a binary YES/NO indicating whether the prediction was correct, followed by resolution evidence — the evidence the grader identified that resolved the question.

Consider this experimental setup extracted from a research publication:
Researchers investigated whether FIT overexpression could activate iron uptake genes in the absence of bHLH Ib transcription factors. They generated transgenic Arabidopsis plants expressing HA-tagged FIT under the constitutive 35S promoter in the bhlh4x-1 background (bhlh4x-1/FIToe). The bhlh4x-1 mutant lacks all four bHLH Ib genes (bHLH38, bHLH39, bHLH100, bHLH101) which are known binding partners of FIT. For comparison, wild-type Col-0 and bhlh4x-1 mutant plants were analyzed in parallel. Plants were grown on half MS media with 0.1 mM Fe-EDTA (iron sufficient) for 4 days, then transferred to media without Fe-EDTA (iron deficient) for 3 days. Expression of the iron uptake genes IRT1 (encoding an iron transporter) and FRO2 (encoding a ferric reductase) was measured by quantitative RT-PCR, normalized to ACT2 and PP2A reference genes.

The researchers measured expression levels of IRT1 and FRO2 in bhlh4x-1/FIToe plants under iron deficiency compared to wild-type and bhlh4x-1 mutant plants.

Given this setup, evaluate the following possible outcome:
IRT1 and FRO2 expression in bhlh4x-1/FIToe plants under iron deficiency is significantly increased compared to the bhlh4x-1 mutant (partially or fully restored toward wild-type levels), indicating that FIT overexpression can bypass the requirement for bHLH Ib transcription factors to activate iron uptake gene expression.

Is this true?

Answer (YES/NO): NO